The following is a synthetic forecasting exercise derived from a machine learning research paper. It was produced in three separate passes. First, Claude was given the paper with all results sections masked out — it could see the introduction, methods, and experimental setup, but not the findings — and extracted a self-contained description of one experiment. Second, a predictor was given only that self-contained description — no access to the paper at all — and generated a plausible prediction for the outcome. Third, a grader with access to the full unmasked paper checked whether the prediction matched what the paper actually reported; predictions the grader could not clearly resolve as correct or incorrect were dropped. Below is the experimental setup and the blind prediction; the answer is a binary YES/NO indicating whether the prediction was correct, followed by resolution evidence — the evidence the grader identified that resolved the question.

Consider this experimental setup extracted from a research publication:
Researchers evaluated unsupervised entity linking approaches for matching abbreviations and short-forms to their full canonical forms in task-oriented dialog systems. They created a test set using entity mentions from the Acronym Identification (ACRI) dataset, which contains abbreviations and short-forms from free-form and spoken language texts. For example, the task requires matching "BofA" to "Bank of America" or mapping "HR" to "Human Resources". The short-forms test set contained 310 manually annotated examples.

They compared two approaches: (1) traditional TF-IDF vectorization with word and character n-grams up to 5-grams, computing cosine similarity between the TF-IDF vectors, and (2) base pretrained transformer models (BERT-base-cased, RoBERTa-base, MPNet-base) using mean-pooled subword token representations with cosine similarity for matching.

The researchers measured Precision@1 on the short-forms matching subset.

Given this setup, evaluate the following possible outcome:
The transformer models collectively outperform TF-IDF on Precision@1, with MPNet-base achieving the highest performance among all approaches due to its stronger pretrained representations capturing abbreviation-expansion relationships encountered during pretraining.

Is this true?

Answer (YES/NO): NO